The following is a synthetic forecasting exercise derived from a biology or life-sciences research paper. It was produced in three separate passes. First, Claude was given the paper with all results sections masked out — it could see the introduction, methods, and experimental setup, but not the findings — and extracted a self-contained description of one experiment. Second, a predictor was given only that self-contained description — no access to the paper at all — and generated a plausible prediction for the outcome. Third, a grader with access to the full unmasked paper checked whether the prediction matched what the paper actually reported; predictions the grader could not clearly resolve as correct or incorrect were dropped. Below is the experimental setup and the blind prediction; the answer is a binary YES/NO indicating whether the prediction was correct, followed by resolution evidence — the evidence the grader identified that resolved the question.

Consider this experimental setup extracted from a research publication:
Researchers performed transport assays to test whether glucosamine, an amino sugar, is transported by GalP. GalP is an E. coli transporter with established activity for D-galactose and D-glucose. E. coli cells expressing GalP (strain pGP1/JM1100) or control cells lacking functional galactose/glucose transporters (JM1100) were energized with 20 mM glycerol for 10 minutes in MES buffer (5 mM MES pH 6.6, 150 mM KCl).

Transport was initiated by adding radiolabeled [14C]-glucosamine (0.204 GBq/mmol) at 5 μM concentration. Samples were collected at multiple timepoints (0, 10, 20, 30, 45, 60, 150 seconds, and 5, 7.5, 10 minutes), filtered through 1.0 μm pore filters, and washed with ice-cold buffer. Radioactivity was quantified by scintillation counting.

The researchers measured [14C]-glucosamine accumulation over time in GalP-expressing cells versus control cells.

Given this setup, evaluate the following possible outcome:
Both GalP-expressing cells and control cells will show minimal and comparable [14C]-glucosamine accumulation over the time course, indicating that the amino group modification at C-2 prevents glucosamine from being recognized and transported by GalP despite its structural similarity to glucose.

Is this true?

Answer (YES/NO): NO